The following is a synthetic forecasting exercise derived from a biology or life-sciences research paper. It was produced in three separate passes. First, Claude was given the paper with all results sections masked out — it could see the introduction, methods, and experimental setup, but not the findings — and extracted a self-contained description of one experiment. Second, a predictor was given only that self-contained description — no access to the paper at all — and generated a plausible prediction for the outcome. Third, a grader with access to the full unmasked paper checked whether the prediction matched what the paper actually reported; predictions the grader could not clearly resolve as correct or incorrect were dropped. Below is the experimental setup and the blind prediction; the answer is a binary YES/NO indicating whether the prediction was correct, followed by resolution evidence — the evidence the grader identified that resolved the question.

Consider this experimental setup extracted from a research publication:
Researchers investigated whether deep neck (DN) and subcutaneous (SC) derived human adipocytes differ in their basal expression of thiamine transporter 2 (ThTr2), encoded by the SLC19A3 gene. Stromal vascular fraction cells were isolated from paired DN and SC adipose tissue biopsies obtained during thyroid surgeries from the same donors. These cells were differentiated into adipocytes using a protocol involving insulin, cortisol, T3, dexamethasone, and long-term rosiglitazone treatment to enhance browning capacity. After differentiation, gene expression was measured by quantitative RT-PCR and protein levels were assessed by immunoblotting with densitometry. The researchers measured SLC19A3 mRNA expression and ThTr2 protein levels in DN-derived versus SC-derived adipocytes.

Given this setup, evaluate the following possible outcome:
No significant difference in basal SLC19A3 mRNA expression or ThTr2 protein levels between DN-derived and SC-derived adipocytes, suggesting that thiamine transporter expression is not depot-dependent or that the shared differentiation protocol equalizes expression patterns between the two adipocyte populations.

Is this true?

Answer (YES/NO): NO